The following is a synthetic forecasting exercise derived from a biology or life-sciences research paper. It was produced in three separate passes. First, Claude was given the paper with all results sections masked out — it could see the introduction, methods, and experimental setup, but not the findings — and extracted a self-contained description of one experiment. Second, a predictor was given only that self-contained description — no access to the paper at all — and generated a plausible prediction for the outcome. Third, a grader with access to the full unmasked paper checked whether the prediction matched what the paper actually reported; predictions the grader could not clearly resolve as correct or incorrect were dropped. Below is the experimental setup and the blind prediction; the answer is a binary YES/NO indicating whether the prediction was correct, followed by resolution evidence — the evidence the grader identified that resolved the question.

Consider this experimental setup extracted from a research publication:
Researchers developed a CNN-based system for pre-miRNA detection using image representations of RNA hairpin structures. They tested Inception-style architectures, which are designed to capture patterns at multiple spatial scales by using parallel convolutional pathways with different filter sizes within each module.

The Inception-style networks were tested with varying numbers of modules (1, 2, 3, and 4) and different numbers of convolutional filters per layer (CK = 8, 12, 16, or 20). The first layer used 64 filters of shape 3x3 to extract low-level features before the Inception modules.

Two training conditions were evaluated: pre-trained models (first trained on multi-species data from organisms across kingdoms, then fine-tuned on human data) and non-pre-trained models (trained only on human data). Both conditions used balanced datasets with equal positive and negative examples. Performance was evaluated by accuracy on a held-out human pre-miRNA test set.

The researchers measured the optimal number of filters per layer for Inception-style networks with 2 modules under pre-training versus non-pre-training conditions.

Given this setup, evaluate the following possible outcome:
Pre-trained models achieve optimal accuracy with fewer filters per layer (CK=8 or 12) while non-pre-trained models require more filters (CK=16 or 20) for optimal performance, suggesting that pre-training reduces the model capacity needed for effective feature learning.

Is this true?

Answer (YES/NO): YES